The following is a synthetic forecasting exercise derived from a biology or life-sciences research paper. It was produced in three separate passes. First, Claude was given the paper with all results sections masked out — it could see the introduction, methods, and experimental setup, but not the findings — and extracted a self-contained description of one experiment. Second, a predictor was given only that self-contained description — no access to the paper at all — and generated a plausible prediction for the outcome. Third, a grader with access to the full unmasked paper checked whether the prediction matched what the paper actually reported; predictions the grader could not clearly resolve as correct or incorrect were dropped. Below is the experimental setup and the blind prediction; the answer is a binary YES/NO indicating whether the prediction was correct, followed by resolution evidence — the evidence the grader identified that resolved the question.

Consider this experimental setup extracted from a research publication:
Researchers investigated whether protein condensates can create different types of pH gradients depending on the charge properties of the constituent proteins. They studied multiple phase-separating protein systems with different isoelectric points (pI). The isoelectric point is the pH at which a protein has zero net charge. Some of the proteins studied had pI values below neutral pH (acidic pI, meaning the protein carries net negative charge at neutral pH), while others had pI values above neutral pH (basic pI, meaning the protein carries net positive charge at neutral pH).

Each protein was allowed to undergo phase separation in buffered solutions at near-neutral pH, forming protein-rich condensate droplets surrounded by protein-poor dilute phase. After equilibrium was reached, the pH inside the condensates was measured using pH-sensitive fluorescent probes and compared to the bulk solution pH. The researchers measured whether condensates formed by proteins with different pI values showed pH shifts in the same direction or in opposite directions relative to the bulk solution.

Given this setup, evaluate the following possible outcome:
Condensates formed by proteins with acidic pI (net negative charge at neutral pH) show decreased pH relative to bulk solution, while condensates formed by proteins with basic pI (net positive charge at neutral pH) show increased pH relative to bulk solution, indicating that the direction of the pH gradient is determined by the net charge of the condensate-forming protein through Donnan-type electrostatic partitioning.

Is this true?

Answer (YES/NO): NO